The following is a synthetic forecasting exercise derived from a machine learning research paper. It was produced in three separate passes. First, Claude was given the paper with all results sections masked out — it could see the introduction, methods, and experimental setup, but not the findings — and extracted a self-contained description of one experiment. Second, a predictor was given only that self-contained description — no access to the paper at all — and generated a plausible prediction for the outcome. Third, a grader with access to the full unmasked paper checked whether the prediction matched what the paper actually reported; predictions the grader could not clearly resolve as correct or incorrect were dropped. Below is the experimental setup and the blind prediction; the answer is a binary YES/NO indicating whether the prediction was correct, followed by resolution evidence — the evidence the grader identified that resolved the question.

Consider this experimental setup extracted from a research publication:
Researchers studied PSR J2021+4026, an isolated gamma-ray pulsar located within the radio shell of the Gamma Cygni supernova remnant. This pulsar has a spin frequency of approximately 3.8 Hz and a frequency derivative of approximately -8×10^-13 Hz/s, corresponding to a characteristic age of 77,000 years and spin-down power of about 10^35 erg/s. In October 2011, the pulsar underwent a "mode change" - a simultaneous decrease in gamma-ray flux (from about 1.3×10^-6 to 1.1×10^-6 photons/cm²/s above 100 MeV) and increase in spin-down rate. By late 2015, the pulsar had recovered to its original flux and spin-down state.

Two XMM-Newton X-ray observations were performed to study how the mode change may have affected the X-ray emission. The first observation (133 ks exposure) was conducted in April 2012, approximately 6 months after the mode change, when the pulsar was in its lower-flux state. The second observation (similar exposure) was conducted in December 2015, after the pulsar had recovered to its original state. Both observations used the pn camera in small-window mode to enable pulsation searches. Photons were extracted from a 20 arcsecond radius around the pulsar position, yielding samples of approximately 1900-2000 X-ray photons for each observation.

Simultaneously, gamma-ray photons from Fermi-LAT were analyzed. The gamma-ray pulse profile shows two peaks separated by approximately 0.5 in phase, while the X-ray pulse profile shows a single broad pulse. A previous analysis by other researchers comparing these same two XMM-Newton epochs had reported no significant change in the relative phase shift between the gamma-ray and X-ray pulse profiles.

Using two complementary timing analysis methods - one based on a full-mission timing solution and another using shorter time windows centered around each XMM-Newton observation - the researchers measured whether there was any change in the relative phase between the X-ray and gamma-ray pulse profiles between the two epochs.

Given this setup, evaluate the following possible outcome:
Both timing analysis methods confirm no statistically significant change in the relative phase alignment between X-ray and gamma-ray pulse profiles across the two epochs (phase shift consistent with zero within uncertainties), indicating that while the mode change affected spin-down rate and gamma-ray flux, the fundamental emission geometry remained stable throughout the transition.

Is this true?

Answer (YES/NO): NO